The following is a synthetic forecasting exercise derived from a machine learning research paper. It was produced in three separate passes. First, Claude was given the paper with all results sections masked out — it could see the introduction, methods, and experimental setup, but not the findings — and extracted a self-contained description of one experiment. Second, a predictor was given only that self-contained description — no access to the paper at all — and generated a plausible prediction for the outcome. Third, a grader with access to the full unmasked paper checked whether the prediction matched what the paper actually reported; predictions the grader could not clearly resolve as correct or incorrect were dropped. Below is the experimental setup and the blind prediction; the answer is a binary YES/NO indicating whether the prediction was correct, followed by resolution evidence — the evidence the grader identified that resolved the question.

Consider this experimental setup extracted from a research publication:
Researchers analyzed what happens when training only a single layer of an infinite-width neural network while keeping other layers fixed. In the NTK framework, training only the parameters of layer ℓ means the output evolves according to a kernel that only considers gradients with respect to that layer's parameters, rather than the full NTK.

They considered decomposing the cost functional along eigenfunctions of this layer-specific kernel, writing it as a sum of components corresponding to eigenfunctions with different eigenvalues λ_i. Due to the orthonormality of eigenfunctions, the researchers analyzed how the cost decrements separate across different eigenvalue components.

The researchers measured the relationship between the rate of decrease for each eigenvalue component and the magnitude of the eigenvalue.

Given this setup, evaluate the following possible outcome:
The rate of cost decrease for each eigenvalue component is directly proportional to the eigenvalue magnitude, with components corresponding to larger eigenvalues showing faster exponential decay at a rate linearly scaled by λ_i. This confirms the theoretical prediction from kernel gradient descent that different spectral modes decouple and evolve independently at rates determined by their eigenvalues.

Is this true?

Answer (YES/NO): YES